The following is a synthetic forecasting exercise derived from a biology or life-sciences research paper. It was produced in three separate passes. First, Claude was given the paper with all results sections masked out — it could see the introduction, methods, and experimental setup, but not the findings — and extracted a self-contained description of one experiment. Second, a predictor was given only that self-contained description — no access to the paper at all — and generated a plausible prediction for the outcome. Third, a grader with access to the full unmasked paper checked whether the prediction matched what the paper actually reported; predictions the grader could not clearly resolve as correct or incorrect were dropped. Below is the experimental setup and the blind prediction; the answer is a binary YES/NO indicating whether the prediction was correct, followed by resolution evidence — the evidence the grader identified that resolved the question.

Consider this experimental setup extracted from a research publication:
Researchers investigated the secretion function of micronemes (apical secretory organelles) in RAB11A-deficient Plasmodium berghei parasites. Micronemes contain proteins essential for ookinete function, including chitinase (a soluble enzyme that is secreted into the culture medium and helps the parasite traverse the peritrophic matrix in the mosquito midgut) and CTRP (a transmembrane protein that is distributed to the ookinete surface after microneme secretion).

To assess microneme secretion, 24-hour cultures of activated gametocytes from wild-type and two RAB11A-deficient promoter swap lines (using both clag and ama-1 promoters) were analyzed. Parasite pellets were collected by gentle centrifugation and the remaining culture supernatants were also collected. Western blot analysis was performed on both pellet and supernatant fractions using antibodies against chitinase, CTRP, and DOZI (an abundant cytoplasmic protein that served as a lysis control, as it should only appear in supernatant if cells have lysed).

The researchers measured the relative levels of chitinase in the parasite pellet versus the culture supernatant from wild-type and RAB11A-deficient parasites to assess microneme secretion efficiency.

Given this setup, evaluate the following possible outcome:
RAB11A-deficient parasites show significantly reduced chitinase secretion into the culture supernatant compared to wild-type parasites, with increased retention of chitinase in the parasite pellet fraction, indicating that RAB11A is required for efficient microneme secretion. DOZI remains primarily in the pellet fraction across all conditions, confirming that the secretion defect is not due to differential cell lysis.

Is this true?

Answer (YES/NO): NO